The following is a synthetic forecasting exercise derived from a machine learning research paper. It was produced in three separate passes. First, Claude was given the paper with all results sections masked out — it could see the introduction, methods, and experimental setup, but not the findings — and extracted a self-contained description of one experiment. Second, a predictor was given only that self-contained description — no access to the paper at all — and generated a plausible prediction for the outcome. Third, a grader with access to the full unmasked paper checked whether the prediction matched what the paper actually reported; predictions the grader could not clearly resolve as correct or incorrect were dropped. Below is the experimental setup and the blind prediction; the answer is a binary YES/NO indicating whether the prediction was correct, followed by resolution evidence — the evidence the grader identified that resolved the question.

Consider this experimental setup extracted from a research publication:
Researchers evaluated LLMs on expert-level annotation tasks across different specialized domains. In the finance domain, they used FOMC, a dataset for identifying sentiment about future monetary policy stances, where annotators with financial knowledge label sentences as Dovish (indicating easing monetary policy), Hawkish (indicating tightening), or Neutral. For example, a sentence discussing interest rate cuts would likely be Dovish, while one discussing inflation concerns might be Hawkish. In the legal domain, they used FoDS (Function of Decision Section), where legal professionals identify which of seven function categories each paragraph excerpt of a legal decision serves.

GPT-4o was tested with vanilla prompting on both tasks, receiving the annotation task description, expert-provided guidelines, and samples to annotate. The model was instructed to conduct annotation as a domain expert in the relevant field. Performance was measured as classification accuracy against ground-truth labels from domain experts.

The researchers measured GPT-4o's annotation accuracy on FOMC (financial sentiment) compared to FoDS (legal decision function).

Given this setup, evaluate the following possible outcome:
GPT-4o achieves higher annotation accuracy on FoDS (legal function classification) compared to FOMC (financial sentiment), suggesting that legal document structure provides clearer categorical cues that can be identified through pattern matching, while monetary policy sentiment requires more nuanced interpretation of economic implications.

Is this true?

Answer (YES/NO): NO